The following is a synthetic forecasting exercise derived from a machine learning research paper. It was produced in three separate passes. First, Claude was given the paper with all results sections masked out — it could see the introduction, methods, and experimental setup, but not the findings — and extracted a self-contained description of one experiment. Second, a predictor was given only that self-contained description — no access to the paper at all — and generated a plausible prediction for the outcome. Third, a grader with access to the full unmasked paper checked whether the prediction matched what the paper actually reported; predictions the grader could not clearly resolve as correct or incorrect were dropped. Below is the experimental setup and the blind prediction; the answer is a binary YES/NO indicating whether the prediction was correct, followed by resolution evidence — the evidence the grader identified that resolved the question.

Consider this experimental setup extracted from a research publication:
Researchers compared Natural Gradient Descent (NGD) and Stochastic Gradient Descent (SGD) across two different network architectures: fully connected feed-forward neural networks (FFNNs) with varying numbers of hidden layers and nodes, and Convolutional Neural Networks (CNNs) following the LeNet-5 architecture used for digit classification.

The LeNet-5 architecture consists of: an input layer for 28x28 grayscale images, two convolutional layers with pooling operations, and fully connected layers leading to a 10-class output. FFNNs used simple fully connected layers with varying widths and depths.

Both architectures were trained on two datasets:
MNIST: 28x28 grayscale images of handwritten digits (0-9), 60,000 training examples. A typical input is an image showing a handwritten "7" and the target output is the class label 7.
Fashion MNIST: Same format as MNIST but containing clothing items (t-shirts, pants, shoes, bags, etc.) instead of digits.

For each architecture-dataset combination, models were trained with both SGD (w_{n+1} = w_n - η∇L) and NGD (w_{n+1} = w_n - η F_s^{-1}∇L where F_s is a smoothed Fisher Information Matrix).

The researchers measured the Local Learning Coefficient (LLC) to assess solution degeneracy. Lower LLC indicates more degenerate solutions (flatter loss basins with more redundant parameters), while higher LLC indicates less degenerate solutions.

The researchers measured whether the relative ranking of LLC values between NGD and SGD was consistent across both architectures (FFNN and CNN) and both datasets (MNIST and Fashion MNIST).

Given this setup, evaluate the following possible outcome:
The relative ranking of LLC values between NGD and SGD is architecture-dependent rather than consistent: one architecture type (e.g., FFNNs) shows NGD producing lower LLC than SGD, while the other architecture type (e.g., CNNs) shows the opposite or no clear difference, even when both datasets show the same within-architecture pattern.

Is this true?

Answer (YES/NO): NO